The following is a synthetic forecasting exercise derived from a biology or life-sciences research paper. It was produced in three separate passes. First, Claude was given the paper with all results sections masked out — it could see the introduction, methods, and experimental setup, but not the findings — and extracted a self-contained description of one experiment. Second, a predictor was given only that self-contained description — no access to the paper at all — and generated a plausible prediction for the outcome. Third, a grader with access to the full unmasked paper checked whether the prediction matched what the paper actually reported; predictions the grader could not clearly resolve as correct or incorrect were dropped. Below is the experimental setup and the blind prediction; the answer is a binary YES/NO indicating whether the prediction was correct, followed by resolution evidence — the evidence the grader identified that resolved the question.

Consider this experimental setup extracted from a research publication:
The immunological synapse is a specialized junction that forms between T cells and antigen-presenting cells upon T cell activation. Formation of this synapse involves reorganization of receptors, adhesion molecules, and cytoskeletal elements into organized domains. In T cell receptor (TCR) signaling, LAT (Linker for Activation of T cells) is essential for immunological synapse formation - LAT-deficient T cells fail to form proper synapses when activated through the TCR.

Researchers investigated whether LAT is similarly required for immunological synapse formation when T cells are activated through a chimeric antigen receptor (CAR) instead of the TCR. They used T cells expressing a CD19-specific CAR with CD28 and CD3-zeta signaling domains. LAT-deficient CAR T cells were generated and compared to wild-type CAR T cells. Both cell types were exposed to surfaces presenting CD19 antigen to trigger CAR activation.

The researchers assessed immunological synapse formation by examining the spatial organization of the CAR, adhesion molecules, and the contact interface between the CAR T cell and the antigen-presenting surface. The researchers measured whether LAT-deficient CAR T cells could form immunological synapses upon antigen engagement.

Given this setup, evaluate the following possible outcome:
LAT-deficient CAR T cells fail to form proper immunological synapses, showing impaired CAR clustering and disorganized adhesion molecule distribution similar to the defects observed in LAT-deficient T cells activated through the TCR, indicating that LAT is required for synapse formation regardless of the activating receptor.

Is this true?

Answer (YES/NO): NO